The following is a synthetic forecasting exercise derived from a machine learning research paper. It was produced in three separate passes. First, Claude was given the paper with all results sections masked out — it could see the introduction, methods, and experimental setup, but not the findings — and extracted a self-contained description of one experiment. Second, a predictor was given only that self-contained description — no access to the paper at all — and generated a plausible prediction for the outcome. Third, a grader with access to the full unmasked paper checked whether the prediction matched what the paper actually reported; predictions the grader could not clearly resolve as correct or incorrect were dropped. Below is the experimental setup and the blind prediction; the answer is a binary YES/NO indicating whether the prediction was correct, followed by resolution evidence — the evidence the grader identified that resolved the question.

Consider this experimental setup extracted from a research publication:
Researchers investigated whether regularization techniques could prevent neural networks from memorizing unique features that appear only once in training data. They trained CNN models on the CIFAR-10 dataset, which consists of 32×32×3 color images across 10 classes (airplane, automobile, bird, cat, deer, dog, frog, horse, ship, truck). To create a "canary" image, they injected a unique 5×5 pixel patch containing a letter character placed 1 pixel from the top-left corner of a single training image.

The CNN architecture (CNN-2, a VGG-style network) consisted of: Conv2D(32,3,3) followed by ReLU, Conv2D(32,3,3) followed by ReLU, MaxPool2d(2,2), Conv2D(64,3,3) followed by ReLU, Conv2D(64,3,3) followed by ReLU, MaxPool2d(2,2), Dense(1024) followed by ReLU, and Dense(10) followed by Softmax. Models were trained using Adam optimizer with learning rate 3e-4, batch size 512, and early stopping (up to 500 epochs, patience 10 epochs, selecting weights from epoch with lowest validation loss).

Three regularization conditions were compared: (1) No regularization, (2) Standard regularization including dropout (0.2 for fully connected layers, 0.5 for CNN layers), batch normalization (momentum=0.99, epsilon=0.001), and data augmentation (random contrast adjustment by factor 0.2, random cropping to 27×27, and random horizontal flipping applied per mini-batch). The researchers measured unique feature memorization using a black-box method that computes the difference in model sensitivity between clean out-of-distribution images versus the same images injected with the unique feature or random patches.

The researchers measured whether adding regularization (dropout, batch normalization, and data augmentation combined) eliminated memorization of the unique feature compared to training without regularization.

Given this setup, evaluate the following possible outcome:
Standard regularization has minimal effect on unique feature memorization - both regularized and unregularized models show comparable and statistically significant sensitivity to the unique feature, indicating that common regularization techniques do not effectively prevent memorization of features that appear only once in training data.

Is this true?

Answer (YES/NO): NO